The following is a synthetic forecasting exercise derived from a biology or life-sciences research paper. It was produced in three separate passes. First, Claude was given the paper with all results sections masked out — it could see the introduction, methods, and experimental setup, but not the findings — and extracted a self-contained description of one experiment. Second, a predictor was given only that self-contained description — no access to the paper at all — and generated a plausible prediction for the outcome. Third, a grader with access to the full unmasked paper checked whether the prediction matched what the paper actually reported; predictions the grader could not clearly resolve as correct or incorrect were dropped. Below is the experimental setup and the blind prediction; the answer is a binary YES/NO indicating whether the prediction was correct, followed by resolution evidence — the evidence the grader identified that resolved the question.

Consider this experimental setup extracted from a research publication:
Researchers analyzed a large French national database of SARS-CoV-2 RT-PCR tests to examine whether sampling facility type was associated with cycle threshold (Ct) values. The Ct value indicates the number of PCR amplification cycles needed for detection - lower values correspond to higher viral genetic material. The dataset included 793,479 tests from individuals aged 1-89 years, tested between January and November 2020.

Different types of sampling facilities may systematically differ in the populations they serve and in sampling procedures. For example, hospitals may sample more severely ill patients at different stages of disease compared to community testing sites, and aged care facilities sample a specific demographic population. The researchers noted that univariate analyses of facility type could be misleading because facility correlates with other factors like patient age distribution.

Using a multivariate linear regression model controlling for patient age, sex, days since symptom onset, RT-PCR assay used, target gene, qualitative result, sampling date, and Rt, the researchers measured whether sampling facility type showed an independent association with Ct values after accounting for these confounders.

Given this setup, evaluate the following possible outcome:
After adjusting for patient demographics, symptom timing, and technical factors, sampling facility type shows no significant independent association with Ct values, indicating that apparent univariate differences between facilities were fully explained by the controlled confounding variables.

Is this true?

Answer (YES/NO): NO